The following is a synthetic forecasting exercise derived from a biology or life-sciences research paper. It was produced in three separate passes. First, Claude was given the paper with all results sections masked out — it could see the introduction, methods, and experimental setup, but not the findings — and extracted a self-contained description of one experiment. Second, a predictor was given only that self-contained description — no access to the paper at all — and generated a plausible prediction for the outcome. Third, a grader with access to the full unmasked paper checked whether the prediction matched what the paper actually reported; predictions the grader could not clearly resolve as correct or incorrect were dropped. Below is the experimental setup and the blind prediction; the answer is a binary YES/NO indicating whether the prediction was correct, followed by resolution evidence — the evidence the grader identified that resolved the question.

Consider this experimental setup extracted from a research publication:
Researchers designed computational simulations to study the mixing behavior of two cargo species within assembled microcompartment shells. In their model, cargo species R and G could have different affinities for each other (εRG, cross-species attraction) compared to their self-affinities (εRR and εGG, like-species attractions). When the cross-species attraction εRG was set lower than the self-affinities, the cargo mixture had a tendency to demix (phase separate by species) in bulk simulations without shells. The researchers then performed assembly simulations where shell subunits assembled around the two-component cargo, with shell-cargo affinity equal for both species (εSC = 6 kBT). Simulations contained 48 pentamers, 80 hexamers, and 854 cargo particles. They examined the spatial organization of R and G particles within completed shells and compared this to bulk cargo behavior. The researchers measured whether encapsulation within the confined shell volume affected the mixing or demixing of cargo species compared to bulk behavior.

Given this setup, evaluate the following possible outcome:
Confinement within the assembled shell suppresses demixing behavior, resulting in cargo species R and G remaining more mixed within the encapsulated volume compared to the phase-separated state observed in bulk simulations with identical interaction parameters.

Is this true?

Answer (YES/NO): NO